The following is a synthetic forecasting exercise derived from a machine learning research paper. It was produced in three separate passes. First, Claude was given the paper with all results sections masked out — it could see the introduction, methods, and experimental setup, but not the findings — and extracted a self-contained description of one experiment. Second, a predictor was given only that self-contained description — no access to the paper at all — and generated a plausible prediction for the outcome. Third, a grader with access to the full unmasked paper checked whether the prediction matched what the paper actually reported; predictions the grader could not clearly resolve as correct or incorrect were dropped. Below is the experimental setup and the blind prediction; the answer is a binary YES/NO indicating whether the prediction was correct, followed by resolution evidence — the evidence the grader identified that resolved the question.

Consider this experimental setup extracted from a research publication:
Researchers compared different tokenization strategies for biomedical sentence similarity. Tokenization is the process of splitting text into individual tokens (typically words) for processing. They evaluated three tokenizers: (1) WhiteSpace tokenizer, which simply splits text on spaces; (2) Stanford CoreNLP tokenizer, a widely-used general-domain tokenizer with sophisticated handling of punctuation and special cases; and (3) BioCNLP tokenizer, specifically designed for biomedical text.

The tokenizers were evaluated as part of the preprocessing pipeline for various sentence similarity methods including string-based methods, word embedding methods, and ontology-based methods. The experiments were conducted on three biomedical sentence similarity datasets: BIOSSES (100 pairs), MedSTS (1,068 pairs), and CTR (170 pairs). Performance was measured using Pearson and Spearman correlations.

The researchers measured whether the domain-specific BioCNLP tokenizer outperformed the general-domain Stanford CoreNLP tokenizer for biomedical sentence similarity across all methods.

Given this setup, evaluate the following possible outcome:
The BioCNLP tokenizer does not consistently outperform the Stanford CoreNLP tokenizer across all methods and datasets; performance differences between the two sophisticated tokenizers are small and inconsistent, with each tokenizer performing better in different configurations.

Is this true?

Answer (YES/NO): NO